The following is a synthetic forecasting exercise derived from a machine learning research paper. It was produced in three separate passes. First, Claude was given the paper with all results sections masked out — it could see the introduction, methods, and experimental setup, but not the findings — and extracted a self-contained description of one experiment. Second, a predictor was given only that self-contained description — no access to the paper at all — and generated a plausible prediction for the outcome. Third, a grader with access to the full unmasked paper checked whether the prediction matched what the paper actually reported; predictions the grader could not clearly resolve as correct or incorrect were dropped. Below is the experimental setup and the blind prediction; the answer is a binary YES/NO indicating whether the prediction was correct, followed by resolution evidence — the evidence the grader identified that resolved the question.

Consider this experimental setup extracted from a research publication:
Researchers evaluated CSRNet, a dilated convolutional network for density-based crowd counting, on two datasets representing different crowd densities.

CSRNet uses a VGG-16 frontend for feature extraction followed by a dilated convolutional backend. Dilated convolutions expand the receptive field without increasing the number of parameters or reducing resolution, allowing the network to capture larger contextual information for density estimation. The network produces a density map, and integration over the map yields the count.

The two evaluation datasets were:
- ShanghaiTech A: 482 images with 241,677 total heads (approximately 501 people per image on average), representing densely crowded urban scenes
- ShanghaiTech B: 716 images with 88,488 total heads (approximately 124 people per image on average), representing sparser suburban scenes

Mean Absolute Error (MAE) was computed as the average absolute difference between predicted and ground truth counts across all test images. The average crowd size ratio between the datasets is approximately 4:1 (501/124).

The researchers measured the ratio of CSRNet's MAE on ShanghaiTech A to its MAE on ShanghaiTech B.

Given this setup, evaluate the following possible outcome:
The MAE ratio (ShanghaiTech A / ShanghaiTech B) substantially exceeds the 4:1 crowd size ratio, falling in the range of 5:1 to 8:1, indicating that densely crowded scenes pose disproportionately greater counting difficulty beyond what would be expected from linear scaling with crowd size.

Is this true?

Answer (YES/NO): YES